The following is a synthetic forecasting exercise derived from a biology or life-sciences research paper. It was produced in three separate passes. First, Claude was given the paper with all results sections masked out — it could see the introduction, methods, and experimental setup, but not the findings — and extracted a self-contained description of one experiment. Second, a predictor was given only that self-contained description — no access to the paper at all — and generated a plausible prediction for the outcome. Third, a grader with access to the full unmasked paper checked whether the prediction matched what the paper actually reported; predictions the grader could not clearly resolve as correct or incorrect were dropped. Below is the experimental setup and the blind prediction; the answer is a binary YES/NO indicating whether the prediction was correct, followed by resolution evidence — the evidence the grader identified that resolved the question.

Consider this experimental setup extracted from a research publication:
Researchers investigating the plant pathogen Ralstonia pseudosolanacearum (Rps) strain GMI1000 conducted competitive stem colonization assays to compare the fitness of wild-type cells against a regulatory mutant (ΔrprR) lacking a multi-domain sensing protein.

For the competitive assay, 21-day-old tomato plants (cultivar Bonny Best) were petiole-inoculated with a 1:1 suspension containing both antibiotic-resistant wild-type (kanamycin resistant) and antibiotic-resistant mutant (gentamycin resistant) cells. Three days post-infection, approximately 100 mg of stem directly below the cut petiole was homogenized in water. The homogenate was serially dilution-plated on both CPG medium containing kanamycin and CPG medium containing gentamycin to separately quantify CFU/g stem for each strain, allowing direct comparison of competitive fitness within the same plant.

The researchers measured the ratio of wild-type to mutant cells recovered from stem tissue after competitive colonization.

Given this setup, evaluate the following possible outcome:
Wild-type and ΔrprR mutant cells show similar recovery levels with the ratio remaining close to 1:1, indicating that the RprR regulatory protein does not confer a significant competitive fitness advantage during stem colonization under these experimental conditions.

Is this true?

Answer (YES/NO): YES